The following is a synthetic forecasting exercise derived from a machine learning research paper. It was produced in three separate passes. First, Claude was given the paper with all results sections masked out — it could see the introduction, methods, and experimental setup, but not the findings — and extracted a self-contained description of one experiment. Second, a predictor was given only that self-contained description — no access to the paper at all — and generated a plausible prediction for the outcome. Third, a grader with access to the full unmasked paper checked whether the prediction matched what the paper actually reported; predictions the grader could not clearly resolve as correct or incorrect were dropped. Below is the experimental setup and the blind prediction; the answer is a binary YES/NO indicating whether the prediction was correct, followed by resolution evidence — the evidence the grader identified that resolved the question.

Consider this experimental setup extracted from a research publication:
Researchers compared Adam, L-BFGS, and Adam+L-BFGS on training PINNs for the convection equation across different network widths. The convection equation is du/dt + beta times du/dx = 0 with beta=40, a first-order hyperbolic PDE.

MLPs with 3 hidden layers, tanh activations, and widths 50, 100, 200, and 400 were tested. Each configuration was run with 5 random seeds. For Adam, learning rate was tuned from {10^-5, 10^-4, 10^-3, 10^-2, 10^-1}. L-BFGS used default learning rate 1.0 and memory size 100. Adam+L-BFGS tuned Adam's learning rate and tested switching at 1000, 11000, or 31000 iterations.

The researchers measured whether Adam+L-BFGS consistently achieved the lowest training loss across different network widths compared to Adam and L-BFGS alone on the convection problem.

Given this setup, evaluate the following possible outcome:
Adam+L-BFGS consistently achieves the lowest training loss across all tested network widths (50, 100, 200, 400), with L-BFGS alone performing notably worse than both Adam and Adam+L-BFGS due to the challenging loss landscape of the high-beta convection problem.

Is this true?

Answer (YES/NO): NO